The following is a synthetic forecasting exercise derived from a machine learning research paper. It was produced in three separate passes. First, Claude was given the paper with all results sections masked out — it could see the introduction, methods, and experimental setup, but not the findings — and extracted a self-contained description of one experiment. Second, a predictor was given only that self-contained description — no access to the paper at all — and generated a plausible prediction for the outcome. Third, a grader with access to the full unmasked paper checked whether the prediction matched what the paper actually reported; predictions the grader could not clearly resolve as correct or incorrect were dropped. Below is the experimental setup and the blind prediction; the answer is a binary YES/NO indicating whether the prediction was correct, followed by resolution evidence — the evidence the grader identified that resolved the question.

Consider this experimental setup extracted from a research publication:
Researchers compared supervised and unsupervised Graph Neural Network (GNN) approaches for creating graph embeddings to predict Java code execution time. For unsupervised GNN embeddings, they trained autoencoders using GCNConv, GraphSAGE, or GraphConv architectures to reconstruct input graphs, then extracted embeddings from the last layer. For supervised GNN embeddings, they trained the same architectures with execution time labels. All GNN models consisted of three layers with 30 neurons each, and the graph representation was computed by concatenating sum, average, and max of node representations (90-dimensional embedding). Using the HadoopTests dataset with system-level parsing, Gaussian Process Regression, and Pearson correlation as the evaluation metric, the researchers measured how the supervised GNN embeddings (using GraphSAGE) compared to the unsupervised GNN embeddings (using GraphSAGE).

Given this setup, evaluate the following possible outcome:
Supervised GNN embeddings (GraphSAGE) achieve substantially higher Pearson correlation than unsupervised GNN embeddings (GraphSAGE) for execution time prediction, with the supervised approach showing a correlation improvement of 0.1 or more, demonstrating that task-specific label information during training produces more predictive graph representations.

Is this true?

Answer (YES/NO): YES